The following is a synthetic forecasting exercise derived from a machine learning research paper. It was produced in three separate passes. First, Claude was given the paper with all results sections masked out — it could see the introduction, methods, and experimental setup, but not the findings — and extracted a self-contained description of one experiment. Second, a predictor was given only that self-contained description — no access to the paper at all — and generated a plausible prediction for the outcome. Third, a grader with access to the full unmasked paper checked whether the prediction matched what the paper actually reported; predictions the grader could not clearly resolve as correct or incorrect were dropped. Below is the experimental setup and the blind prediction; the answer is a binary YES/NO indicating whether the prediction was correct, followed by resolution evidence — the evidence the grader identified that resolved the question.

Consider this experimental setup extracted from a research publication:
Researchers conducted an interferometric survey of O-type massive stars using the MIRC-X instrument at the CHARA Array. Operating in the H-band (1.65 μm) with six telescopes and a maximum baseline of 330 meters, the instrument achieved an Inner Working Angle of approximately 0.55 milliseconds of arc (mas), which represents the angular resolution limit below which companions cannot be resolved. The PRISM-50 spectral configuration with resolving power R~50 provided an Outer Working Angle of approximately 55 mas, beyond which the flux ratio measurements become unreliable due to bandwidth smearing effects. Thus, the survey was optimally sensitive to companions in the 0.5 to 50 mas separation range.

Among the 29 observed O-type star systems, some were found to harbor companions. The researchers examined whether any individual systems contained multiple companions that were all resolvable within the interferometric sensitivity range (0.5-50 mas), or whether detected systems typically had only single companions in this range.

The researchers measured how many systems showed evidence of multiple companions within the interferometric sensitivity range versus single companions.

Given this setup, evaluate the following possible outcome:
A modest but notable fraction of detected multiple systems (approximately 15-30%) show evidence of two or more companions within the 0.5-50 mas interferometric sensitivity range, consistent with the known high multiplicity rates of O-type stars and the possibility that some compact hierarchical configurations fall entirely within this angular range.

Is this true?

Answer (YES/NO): NO